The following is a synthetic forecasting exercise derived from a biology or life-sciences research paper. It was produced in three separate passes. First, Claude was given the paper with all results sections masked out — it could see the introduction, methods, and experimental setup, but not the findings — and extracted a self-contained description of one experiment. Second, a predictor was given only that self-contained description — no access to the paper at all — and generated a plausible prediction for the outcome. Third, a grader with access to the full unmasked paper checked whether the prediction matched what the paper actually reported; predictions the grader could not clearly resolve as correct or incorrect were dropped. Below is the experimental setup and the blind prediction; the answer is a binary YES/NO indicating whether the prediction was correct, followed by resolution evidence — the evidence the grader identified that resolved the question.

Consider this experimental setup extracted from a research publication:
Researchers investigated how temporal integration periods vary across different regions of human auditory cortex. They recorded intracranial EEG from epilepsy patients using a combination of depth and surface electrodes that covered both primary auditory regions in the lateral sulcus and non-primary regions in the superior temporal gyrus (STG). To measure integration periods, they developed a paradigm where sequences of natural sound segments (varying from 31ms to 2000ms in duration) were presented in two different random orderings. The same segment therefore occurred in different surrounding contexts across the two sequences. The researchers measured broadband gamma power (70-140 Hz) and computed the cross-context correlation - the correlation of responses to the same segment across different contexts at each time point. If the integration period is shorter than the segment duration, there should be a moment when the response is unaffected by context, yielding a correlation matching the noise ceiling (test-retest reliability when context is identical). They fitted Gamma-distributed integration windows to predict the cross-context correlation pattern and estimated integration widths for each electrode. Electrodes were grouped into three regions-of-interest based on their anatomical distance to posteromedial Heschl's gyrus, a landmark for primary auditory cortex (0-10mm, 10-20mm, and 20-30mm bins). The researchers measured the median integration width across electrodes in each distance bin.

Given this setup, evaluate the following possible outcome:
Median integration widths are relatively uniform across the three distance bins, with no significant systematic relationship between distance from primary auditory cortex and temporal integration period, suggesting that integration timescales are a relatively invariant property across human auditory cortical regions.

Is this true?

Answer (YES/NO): NO